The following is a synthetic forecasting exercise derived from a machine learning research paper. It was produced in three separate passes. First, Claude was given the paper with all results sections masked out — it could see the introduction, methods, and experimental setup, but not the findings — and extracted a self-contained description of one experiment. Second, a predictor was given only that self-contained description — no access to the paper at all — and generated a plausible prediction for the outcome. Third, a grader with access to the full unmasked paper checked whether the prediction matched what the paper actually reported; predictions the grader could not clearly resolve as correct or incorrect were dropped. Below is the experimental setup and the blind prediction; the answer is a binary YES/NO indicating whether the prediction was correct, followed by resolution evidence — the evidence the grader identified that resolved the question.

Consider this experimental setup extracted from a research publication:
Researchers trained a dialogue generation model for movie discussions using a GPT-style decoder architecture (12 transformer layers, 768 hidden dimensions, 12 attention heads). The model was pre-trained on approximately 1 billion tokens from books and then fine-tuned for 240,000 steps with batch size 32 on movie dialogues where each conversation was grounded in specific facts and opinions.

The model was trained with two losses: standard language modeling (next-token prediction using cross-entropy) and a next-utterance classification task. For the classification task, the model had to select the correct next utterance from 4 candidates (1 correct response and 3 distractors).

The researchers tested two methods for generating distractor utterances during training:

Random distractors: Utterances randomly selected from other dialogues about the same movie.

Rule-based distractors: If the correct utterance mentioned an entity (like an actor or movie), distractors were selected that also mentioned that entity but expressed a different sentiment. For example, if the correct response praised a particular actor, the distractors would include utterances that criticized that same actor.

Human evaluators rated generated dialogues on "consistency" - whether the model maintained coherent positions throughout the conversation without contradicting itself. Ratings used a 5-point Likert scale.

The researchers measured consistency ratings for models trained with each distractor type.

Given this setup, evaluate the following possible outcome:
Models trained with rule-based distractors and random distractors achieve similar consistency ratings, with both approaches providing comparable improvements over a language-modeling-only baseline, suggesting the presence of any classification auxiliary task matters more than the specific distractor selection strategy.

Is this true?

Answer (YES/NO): NO